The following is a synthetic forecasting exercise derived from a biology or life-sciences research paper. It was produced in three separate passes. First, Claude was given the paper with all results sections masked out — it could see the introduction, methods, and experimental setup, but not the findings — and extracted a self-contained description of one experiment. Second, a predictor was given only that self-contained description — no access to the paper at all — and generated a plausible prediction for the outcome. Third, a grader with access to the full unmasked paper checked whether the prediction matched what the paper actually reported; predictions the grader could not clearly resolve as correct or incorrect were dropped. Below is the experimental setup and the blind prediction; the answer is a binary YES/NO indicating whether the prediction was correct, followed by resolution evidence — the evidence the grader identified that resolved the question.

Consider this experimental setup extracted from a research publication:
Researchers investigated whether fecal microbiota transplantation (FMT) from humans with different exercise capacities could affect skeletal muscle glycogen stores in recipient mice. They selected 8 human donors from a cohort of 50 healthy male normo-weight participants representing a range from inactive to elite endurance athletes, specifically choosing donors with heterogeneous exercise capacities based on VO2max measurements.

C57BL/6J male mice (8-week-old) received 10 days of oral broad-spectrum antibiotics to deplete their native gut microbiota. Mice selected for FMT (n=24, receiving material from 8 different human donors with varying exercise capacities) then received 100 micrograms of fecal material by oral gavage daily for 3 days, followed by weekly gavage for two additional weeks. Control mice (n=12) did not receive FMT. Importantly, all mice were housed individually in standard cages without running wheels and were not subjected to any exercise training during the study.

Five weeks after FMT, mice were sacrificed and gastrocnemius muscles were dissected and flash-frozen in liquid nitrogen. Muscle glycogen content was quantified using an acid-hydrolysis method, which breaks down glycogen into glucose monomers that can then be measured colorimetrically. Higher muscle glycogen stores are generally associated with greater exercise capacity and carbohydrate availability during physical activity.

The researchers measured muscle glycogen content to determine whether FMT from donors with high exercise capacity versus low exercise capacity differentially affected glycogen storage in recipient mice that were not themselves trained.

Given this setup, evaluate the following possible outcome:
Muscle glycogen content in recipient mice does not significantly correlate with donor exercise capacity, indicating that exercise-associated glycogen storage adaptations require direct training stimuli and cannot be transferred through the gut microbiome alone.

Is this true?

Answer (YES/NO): NO